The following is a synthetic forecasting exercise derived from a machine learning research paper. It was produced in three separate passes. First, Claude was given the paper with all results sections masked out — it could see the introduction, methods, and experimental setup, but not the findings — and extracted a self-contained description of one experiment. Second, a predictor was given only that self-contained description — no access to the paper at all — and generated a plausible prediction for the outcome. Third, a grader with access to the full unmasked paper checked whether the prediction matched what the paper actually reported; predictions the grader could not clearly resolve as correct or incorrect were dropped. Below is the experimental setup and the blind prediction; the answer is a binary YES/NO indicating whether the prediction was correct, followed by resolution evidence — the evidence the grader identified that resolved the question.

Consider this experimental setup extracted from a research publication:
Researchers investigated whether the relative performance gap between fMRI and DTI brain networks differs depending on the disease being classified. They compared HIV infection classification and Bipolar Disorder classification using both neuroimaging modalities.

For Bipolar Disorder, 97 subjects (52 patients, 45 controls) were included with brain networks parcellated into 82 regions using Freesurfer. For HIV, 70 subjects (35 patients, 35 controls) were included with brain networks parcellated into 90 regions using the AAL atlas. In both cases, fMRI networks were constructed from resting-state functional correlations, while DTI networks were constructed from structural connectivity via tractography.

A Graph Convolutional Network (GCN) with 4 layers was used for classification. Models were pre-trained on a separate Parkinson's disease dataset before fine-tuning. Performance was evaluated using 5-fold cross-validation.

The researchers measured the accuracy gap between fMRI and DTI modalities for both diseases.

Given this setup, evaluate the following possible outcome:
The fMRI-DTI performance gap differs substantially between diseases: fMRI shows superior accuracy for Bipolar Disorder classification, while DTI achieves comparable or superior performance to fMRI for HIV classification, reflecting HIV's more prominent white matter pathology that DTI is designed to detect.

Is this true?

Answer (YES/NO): NO